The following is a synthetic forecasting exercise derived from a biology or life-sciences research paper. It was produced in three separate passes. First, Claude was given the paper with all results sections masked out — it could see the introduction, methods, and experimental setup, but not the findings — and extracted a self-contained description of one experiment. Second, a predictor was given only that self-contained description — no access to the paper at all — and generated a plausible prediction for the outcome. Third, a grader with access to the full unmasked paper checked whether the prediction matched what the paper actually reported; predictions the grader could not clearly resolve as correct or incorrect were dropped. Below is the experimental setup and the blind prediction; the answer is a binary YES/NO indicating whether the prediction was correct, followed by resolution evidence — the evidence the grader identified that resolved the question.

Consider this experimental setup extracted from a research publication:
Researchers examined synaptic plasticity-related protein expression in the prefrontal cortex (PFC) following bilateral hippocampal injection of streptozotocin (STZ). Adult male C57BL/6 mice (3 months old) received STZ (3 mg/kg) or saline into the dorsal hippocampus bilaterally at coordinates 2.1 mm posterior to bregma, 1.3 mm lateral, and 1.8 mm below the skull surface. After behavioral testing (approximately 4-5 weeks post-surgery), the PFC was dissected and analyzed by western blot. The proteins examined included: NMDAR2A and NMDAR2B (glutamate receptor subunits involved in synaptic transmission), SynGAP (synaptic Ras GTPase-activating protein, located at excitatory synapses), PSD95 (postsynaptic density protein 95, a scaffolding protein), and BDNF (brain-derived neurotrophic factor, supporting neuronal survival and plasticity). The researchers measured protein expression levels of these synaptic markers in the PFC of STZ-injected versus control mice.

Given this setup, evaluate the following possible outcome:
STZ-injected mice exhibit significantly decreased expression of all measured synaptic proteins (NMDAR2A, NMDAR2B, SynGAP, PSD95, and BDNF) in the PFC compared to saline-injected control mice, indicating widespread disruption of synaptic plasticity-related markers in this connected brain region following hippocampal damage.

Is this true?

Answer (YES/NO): YES